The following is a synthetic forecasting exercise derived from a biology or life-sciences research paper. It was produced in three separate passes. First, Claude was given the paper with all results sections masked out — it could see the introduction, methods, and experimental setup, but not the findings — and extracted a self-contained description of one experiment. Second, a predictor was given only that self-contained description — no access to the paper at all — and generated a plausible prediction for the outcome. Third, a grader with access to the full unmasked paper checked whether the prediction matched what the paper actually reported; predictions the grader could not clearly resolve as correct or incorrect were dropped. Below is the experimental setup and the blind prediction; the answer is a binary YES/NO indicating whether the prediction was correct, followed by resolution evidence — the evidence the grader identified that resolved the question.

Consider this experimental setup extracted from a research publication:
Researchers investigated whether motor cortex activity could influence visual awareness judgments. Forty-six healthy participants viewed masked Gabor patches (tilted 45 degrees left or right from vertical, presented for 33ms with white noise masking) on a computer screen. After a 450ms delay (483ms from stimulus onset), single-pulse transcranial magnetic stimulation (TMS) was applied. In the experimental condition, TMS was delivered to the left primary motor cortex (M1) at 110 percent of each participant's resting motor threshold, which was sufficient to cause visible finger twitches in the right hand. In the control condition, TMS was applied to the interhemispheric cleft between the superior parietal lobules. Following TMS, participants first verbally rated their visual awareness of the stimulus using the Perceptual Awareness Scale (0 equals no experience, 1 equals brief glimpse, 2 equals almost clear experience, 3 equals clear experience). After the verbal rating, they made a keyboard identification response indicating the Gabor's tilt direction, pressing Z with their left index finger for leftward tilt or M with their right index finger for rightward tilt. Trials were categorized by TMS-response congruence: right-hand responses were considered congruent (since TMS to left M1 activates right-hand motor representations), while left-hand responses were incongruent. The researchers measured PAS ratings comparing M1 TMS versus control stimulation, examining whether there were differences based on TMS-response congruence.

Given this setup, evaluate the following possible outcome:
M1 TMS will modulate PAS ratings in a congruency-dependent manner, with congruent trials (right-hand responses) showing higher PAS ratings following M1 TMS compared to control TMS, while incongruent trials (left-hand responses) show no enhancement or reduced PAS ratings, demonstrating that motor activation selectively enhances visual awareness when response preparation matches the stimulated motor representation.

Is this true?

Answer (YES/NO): YES